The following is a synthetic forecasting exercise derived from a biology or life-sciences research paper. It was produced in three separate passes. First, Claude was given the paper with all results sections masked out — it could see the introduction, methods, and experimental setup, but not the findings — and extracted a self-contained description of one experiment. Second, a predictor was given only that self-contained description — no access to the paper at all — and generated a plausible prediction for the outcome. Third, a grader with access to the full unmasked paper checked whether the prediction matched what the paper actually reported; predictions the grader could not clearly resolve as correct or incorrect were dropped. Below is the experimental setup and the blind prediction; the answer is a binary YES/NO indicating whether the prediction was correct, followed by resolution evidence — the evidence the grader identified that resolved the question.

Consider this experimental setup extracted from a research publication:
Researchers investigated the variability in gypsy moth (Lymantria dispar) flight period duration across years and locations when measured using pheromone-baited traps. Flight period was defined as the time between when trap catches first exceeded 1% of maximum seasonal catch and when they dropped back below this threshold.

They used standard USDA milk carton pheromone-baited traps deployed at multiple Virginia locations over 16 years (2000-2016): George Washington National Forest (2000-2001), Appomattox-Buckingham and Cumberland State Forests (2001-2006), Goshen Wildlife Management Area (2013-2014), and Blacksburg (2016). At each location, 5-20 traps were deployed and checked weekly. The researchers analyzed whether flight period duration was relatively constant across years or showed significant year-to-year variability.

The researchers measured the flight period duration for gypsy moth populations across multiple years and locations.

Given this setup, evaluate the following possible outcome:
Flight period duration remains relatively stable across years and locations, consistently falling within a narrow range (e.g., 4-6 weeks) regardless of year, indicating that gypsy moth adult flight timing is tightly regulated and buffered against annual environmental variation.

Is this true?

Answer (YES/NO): NO